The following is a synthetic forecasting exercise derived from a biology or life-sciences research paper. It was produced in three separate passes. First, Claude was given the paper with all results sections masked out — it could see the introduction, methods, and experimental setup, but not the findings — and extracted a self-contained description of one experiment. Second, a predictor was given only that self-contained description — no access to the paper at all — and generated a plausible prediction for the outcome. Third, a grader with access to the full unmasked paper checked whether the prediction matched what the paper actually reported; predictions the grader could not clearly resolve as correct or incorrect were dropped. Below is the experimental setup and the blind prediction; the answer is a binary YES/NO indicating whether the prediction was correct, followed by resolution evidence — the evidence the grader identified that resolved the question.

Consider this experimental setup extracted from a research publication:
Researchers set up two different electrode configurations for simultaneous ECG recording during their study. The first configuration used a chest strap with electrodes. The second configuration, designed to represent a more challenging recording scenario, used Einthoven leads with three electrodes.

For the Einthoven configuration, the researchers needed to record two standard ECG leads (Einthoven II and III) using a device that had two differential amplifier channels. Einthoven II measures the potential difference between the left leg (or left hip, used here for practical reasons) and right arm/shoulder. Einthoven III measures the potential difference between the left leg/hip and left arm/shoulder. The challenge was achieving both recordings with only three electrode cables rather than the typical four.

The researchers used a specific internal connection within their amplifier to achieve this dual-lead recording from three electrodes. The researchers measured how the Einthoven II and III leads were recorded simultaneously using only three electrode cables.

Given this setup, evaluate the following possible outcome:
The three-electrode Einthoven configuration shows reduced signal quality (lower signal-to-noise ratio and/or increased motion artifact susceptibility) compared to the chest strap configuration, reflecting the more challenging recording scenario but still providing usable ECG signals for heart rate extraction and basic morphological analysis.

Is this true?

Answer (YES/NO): YES